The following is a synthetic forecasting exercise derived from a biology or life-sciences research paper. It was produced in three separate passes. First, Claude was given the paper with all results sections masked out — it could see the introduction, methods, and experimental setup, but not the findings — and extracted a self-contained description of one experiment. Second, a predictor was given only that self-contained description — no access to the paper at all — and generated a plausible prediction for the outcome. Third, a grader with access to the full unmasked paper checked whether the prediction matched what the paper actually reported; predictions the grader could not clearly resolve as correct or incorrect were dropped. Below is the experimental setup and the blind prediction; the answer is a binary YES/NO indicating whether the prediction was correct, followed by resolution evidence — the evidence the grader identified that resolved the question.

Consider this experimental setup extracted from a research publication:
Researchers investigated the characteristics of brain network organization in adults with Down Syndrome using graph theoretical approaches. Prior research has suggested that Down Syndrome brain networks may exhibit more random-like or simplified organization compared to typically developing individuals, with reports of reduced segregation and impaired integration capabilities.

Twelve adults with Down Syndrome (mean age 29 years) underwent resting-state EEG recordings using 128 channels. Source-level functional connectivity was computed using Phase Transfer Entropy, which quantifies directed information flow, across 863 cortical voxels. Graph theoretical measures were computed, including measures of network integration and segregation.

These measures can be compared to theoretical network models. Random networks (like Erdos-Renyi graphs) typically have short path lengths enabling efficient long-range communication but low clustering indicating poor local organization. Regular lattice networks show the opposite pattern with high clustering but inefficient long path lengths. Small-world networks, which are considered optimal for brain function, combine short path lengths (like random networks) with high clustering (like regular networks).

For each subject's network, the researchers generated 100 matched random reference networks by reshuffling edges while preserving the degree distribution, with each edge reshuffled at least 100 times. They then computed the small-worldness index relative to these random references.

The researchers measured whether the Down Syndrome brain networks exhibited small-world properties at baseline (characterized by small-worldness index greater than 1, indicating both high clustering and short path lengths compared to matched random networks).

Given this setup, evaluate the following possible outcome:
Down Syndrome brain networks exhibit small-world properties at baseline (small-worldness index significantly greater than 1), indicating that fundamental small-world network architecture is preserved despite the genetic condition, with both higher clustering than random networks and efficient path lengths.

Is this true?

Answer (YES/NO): NO